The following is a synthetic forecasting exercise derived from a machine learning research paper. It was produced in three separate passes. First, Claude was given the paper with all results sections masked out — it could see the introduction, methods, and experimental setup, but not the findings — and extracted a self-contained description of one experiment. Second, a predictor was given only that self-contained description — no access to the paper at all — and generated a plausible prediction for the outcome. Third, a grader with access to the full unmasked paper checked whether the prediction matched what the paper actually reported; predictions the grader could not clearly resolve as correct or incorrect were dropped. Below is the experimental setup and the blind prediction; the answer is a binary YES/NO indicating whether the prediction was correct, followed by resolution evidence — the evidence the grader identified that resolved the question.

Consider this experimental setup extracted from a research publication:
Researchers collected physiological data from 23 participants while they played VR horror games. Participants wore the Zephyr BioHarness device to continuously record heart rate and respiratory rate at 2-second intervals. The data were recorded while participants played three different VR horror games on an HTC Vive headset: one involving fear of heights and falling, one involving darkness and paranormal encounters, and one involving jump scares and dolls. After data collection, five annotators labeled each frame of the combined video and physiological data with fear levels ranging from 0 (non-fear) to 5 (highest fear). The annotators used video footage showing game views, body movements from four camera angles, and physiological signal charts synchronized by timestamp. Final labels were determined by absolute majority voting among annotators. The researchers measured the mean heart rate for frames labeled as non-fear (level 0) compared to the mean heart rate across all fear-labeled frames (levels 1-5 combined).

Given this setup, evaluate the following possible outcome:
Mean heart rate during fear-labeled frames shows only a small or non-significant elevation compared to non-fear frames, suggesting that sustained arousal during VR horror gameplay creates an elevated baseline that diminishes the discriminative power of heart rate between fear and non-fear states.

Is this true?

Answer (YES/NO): YES